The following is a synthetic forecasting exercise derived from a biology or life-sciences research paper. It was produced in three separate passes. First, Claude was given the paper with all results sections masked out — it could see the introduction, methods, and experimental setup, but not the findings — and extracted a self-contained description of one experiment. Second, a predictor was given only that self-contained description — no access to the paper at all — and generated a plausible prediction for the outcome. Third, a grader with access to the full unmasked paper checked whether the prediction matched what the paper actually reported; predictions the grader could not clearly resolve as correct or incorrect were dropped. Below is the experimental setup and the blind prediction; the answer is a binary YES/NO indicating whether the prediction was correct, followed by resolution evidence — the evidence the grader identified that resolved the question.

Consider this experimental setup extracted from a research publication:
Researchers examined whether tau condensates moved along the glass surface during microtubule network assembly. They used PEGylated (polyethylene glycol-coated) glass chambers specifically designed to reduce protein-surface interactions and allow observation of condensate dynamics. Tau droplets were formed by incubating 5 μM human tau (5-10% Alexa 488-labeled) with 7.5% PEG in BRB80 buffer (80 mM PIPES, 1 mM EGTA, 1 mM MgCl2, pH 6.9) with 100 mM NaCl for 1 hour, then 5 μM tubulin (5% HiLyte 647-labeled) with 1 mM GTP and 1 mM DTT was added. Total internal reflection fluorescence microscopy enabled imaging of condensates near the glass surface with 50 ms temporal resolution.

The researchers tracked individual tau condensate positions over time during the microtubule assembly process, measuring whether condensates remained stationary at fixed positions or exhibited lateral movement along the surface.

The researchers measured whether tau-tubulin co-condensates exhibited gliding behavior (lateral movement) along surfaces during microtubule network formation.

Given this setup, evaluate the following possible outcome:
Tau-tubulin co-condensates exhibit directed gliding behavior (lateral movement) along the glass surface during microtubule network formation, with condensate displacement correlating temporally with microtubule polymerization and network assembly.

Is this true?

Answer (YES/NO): NO